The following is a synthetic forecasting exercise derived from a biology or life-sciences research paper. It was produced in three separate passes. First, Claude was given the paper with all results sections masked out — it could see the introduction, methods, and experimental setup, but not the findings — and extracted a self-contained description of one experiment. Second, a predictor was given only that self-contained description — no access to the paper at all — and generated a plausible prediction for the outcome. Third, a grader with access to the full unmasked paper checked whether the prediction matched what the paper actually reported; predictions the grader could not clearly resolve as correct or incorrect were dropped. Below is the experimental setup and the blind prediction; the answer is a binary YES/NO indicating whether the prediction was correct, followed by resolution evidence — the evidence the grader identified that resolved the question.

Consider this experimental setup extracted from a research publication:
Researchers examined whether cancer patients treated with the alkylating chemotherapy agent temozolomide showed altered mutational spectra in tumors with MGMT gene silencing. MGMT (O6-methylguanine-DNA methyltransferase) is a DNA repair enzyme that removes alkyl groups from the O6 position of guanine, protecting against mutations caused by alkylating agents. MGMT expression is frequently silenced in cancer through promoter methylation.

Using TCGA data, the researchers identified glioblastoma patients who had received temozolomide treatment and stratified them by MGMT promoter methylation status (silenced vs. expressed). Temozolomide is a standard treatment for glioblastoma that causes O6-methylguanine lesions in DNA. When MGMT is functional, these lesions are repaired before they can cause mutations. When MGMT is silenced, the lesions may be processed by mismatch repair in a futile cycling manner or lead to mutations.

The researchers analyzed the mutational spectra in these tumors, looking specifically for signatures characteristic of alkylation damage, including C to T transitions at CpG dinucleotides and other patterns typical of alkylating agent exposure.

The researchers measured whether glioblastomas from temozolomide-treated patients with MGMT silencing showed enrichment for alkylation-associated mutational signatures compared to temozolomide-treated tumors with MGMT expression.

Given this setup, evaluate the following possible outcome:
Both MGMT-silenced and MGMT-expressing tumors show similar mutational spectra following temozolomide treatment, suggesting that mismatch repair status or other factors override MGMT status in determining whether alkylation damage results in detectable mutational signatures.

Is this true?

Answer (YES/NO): NO